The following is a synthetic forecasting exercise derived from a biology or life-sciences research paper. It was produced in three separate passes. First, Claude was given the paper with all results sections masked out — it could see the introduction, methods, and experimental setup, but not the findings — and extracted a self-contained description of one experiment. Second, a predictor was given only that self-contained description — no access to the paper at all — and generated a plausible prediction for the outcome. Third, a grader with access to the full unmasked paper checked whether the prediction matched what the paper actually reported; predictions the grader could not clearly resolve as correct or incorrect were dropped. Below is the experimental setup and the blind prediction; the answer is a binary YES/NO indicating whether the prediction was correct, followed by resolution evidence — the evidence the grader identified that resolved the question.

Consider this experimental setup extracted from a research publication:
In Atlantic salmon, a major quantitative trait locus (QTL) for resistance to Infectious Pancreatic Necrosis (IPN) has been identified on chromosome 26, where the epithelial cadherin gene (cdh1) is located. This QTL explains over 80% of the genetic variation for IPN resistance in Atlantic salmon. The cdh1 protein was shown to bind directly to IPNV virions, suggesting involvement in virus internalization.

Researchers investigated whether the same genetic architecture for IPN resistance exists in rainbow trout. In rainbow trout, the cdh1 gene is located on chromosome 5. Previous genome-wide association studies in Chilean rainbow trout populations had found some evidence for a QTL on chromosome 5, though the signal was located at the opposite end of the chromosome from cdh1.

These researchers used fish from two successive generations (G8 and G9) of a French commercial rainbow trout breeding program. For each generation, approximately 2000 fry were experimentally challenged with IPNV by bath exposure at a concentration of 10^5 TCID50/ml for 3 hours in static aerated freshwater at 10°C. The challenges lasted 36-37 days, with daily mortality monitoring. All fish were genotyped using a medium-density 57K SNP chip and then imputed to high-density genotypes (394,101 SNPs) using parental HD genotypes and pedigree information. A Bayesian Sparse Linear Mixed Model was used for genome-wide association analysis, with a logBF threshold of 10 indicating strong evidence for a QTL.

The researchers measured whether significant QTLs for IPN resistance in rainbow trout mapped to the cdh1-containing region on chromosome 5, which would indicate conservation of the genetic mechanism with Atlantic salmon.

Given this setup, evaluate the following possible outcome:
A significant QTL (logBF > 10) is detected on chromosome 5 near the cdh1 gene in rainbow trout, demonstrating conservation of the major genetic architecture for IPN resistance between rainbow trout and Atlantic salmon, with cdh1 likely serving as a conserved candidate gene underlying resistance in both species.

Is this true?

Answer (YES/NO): NO